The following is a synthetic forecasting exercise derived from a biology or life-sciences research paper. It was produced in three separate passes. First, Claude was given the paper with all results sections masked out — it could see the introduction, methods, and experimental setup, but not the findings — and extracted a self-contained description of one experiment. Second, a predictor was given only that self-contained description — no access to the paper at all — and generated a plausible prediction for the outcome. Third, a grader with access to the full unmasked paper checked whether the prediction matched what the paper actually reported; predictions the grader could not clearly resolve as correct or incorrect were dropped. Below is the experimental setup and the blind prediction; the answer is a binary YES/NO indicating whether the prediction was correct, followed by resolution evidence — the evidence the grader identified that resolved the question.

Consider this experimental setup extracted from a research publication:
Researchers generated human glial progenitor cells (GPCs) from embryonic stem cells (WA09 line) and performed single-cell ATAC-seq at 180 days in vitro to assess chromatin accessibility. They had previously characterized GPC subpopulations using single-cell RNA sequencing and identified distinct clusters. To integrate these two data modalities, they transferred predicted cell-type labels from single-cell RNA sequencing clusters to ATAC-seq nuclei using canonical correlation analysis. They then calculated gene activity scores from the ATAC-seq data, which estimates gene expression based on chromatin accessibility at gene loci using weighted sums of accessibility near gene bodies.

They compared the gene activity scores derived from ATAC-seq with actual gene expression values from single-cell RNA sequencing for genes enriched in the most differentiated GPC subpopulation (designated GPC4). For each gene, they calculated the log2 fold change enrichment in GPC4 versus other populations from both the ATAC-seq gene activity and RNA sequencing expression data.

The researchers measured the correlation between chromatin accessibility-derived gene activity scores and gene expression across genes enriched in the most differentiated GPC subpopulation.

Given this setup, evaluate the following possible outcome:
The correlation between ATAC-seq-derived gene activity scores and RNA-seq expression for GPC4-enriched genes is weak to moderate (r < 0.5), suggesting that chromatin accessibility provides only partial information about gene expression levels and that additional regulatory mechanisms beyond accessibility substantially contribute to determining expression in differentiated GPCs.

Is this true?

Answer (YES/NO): NO